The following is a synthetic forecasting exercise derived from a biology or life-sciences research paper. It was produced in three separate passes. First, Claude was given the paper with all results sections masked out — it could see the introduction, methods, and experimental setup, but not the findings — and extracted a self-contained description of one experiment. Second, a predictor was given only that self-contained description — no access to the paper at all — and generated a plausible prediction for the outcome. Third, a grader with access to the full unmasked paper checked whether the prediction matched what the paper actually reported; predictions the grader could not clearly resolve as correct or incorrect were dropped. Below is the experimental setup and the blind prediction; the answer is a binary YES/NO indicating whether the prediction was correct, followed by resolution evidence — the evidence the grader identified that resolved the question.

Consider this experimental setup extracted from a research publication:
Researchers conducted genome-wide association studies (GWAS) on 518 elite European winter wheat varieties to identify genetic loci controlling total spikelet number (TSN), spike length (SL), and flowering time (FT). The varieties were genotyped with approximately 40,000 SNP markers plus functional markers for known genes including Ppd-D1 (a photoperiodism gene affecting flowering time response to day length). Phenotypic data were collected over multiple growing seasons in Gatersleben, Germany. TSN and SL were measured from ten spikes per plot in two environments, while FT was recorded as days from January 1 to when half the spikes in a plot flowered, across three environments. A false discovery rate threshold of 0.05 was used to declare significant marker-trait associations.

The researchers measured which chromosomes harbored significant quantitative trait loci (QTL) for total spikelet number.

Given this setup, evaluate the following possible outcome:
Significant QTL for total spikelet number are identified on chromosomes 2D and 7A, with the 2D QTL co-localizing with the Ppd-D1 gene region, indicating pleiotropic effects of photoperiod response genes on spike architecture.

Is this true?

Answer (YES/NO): NO